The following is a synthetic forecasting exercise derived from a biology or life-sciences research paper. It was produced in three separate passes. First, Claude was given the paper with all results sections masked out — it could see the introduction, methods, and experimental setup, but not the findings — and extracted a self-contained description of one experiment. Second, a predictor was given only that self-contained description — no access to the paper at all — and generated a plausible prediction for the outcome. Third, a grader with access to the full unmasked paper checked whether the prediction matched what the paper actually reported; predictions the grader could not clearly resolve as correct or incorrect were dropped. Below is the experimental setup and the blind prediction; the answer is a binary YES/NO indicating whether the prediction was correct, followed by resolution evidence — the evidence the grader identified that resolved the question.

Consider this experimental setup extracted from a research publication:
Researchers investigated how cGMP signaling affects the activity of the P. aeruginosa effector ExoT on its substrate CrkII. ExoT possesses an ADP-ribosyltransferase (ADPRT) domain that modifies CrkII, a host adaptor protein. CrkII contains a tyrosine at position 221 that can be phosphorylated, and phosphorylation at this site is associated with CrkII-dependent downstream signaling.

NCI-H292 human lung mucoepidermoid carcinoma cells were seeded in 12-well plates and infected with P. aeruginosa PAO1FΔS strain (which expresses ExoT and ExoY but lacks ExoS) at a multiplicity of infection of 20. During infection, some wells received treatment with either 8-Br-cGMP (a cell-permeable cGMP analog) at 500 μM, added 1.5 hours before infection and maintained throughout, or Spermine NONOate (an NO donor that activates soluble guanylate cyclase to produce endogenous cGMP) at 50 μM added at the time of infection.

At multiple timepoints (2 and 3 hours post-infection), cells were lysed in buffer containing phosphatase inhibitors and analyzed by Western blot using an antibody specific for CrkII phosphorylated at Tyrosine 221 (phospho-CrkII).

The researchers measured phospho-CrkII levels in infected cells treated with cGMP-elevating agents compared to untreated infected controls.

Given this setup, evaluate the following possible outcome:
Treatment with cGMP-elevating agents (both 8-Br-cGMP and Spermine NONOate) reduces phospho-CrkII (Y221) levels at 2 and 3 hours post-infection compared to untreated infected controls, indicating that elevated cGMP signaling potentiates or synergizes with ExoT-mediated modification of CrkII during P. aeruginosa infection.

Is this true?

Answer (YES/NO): NO